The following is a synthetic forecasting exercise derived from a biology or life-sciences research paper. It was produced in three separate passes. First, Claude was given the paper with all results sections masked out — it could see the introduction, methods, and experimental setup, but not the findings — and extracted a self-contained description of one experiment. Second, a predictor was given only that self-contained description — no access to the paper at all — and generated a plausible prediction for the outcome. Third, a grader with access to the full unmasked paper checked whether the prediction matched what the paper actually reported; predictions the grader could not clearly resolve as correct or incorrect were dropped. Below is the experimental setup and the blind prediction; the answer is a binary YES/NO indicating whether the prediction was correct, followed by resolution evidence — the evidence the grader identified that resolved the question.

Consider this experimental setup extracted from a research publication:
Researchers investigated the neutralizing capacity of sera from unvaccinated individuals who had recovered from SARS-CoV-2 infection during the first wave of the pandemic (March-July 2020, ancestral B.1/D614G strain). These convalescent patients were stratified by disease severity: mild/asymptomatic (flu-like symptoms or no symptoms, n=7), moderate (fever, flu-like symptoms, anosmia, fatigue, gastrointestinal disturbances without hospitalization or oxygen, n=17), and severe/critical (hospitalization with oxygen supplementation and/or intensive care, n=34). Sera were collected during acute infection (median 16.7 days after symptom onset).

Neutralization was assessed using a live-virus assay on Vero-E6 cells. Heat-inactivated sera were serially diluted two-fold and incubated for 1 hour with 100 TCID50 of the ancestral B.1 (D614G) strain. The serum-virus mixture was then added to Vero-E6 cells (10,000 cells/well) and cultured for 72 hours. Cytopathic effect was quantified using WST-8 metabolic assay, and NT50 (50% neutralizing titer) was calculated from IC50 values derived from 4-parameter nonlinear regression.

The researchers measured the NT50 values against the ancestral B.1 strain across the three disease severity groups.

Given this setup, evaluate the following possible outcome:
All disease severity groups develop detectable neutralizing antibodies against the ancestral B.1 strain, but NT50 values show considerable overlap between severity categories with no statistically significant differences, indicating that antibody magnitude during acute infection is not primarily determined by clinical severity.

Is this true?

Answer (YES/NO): NO